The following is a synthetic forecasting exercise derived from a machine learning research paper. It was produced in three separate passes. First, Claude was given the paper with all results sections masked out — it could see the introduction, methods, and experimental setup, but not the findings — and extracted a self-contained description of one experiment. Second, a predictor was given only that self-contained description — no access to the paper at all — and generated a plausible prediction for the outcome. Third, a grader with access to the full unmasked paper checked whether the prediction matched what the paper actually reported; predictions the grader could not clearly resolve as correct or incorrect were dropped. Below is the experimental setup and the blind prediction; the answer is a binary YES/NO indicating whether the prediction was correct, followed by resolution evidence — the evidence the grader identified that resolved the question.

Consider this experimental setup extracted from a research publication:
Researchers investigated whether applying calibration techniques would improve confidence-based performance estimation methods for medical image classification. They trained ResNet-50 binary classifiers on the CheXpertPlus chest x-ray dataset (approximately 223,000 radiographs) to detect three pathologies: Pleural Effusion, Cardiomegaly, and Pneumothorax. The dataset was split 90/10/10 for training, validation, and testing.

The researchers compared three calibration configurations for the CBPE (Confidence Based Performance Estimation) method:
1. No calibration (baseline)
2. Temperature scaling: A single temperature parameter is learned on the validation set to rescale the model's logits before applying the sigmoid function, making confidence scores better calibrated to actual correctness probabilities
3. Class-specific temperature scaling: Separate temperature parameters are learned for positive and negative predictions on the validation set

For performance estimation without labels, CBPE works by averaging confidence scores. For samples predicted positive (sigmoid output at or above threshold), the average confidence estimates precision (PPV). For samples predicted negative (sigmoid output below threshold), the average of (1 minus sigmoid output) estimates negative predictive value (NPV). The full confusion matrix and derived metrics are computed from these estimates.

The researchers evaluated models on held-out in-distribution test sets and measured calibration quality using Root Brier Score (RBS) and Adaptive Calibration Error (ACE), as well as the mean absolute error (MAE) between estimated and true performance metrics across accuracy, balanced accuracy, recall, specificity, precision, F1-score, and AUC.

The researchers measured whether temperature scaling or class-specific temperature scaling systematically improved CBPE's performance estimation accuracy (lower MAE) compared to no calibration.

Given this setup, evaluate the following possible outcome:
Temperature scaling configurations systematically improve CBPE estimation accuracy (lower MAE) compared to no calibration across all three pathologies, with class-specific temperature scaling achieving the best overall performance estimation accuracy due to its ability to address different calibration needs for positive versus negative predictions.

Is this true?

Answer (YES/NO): NO